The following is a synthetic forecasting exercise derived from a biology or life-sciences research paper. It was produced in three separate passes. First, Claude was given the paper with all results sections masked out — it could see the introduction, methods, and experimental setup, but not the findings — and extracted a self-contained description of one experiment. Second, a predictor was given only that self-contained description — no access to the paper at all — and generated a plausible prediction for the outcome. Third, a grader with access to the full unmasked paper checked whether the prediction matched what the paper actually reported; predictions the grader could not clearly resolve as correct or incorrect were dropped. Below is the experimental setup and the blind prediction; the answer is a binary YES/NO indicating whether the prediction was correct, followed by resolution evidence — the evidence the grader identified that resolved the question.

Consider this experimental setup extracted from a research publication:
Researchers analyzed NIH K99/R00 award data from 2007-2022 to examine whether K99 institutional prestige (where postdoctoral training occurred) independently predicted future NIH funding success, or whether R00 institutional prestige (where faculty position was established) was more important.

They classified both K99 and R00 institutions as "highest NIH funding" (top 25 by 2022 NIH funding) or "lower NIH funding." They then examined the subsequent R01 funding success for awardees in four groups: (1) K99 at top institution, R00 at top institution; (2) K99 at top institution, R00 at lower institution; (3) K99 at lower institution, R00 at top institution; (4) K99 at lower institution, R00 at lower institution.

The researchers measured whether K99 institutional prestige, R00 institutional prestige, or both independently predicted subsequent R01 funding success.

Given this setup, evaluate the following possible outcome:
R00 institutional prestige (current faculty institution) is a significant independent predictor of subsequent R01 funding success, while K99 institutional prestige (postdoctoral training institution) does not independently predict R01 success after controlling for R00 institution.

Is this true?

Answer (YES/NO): YES